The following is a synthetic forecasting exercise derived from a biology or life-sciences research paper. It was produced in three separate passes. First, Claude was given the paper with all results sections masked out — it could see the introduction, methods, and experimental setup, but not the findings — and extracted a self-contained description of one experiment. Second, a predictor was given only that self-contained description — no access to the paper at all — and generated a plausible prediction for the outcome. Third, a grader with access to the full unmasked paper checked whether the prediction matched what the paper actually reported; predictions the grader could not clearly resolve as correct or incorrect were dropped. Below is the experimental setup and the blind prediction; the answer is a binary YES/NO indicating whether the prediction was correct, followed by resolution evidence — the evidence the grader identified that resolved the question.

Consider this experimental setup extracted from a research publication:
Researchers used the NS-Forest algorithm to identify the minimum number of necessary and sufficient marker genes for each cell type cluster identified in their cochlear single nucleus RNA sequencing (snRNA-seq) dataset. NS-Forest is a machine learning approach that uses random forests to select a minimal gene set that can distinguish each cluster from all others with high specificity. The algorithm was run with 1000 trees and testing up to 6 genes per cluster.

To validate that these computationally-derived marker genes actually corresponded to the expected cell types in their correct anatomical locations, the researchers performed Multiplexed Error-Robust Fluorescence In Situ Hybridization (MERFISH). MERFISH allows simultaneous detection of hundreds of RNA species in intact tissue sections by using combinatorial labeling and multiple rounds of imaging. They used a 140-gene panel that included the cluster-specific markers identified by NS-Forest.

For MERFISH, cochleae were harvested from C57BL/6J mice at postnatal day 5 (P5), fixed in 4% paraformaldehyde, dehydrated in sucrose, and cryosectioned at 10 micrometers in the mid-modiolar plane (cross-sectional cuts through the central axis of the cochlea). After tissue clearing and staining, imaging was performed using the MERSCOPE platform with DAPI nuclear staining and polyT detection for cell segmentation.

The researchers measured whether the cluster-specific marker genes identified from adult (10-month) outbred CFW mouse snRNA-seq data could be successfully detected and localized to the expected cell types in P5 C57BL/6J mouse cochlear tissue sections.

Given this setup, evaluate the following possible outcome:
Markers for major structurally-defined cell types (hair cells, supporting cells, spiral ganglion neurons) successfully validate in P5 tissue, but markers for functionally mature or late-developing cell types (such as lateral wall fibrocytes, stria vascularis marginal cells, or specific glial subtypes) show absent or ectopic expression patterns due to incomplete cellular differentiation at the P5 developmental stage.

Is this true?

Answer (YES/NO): NO